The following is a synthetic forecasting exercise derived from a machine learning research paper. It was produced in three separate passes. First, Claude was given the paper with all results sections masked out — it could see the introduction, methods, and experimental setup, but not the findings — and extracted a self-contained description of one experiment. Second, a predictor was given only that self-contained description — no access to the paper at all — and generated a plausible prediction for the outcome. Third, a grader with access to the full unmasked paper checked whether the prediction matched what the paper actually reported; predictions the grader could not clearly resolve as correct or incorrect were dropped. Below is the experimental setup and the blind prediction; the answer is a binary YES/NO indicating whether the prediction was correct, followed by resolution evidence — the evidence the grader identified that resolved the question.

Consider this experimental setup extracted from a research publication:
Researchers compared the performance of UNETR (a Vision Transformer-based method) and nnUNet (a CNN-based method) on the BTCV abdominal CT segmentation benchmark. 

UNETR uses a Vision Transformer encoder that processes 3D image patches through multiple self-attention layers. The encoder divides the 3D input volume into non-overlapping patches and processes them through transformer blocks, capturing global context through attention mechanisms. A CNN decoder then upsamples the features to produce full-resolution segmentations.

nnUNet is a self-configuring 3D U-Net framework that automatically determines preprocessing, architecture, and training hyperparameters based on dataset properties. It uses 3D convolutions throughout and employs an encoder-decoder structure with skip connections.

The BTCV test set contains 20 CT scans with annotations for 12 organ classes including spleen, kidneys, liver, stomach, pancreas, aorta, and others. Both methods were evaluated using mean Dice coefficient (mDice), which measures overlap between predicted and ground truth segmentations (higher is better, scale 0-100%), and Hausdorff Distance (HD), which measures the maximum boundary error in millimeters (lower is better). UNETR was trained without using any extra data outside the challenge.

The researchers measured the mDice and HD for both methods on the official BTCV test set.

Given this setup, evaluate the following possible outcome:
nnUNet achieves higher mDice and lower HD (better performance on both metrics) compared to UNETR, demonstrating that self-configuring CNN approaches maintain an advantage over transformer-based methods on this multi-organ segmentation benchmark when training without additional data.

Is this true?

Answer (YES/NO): YES